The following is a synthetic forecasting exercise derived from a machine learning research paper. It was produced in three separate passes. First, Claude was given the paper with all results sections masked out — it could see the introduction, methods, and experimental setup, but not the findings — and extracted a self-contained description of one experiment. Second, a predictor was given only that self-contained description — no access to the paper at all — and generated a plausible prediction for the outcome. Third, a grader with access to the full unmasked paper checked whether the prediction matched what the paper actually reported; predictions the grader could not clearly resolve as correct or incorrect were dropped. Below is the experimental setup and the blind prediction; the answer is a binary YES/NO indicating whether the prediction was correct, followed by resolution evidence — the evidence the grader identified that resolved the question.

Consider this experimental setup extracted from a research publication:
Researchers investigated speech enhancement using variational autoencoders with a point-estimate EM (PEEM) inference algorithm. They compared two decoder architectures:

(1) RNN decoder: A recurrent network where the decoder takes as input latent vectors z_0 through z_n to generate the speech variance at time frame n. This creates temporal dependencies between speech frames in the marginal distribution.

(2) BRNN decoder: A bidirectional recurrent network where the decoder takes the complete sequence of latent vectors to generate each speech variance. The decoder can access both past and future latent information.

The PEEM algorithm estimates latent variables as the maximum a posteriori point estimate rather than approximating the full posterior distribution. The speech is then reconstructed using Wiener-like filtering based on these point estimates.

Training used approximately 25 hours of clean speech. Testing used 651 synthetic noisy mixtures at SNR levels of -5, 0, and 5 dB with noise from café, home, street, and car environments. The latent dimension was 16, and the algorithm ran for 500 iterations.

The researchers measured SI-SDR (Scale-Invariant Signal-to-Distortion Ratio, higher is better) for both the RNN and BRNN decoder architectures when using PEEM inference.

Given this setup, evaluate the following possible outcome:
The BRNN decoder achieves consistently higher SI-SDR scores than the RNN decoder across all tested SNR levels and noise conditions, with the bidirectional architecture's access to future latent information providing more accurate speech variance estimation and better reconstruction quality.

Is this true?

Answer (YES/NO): NO